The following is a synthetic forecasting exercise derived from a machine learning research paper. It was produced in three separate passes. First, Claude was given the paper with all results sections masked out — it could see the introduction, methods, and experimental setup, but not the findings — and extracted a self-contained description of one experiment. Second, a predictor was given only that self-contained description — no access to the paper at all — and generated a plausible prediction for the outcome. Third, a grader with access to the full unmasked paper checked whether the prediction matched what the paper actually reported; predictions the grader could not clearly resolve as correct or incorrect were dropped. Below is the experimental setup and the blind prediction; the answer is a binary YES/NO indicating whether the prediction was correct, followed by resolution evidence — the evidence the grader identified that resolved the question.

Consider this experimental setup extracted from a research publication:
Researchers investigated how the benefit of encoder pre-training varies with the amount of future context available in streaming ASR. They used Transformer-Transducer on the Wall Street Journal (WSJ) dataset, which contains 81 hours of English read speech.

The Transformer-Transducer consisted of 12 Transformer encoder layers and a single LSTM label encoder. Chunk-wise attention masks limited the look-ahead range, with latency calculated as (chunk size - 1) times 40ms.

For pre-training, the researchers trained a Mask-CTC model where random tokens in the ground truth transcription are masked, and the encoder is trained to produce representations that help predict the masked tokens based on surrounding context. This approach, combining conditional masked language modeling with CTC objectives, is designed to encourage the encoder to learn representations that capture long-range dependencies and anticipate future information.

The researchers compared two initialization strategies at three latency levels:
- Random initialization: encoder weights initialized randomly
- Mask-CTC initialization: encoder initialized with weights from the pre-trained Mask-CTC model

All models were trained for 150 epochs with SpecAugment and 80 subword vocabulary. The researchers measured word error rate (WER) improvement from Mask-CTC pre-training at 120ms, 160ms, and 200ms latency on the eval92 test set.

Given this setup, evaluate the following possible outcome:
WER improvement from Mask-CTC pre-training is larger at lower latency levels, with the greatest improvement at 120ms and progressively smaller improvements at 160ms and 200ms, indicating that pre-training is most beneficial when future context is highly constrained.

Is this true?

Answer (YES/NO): YES